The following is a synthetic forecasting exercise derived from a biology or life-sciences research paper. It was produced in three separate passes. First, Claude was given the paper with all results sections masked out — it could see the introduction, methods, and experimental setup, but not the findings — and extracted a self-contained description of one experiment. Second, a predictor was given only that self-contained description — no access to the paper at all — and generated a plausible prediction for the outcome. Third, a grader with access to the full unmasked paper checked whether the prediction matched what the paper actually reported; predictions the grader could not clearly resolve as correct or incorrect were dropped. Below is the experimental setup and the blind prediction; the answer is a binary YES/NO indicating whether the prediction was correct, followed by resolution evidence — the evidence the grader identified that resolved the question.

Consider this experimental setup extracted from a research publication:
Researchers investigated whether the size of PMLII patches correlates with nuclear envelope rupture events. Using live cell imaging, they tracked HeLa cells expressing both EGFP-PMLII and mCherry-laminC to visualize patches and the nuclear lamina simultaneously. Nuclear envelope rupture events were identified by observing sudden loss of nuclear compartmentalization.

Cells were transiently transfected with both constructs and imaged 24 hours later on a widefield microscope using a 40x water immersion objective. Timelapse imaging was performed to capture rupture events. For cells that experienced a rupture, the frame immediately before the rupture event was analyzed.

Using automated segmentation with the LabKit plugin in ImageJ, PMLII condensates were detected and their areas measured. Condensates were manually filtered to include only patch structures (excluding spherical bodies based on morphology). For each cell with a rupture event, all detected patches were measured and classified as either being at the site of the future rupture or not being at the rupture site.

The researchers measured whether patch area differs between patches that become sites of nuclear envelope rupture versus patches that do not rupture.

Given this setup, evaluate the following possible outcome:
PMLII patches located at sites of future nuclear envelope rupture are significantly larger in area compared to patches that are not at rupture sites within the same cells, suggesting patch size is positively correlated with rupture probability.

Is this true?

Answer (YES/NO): YES